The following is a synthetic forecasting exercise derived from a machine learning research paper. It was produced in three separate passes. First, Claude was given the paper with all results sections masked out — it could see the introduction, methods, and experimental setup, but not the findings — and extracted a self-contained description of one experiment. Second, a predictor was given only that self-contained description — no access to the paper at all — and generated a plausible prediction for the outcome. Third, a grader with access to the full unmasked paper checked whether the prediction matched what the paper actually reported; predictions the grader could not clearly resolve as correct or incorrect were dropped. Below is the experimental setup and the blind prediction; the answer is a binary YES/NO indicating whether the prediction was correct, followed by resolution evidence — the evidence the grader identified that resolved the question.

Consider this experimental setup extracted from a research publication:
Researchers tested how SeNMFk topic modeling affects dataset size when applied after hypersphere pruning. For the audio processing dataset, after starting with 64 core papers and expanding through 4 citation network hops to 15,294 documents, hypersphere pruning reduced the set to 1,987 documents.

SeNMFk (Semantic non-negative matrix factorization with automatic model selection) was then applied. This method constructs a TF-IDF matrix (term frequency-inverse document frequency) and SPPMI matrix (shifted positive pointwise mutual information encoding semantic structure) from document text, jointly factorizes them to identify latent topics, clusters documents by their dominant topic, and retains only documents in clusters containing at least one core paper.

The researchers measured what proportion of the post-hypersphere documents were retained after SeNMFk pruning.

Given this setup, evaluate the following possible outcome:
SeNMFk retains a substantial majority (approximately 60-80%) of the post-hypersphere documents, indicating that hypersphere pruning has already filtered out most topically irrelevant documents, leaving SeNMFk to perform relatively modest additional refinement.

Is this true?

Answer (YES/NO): NO